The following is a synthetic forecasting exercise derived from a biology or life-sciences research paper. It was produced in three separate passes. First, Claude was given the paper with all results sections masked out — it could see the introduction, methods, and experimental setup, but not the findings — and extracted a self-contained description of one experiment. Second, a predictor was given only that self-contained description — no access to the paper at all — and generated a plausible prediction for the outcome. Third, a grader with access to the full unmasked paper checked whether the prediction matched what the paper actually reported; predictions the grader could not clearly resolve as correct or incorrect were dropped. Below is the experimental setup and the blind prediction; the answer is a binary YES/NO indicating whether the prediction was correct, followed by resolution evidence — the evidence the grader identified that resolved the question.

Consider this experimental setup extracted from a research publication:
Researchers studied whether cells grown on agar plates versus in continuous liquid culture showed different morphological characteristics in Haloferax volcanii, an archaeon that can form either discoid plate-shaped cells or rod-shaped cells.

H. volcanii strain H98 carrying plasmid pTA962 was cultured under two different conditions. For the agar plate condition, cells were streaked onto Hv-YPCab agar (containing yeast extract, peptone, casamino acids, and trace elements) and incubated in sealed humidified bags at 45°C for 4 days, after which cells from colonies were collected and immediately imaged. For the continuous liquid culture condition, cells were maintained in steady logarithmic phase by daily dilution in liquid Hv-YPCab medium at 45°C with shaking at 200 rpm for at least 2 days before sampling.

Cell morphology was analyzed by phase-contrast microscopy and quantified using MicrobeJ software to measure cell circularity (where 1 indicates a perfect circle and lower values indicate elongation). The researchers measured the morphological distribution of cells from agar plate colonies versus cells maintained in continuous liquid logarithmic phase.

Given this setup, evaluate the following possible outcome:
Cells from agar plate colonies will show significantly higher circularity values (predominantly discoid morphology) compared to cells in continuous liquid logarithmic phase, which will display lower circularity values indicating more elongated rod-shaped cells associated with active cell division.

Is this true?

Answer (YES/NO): NO